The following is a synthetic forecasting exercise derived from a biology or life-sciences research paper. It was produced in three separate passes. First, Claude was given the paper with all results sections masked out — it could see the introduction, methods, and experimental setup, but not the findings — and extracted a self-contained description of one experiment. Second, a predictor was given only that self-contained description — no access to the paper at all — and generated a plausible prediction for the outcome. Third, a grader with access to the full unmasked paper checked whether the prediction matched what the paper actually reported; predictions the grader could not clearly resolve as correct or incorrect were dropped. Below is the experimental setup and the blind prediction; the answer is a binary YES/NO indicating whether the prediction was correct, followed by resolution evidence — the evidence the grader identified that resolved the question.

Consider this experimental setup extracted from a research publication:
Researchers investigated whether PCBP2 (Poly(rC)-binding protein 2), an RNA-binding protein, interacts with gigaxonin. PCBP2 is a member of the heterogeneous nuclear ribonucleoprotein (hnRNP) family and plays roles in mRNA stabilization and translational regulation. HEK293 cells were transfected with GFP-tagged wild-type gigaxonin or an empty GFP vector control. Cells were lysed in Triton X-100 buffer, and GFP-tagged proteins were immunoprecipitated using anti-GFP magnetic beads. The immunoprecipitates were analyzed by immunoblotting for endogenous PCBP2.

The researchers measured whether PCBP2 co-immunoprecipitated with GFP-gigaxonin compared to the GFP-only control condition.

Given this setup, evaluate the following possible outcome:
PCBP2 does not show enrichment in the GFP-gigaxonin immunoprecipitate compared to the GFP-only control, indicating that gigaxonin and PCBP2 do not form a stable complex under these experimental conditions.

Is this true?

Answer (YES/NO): NO